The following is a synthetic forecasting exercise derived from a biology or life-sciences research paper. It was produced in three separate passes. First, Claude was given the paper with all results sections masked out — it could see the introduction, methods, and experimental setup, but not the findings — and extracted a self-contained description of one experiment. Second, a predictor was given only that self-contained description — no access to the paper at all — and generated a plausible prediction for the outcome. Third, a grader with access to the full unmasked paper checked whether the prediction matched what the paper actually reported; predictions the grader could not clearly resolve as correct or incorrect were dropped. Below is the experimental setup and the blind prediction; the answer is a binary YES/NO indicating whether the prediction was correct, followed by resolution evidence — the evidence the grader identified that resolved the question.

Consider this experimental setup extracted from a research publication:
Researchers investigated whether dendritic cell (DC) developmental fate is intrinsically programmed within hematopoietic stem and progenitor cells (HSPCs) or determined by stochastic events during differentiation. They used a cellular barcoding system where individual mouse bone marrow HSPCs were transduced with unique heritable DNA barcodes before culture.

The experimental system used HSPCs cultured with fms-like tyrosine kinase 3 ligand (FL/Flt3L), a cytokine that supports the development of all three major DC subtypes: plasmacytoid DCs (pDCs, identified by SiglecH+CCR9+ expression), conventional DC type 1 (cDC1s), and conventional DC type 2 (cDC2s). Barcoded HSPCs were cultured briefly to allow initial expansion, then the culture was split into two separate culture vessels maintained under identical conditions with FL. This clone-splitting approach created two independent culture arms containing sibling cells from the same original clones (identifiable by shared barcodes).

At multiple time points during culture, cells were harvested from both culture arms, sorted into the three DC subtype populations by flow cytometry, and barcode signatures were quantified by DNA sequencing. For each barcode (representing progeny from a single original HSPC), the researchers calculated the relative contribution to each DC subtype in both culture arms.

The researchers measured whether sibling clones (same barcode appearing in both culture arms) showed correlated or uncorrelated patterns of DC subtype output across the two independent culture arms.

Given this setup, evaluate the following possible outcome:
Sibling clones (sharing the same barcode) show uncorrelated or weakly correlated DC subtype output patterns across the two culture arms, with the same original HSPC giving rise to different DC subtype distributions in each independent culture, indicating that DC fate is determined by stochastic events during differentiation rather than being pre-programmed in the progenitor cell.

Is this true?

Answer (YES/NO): NO